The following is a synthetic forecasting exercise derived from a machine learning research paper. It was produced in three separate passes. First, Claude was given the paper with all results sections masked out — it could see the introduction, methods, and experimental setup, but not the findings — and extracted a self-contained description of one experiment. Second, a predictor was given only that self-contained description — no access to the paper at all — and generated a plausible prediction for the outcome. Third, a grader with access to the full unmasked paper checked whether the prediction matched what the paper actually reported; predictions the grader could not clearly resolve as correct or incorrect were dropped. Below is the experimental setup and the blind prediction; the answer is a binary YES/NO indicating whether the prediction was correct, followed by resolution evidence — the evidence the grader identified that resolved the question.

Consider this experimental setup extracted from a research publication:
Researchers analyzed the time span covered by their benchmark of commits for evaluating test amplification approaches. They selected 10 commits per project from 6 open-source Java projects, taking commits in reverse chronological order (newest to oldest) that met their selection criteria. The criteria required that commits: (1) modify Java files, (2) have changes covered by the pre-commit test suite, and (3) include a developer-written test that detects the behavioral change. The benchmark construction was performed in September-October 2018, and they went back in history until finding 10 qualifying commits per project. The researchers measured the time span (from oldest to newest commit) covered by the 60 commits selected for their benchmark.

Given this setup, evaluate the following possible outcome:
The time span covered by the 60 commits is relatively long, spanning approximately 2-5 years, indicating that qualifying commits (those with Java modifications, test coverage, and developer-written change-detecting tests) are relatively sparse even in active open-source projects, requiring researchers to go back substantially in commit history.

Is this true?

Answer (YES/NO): YES